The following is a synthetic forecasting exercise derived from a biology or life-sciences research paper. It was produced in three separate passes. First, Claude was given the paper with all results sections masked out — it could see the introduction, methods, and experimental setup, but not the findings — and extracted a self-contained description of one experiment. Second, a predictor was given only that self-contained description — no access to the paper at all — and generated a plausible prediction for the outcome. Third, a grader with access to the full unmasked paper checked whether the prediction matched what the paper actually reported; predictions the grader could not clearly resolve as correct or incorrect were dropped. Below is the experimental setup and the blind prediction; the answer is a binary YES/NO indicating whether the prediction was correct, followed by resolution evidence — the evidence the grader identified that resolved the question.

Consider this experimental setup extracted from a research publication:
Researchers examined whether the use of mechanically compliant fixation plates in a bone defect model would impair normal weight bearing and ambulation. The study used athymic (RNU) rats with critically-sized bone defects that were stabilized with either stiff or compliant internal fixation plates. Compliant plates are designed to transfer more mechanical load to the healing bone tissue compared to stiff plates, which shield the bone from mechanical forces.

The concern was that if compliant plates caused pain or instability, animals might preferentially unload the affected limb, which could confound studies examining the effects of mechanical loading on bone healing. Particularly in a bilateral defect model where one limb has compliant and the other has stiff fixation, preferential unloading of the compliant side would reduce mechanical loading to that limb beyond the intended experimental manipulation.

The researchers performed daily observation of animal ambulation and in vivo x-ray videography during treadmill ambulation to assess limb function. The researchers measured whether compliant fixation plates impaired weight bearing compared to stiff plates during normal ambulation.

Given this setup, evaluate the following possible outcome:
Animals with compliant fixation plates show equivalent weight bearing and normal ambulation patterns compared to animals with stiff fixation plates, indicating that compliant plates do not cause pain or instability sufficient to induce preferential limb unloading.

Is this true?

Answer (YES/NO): YES